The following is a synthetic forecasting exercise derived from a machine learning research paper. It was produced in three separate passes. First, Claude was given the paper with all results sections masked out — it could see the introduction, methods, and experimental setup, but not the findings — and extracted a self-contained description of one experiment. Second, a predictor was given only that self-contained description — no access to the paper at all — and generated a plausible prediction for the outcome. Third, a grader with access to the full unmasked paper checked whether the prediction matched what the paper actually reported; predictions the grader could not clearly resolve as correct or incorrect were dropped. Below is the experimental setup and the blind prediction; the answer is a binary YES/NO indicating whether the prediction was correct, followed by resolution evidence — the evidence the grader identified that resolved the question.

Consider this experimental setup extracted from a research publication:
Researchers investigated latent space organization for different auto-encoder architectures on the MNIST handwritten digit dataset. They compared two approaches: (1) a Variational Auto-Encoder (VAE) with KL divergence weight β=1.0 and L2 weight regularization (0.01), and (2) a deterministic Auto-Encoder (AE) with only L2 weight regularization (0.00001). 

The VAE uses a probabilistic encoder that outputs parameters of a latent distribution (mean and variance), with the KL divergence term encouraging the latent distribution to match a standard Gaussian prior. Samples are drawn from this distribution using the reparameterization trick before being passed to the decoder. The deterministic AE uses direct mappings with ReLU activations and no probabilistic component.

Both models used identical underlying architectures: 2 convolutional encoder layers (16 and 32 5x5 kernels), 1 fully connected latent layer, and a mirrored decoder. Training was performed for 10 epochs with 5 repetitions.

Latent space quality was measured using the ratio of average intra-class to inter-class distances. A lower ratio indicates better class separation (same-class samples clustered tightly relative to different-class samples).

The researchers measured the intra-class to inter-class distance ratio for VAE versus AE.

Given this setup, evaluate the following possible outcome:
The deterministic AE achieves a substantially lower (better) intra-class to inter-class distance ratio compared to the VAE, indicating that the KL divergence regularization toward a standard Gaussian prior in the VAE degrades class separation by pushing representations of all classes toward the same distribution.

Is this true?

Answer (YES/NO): YES